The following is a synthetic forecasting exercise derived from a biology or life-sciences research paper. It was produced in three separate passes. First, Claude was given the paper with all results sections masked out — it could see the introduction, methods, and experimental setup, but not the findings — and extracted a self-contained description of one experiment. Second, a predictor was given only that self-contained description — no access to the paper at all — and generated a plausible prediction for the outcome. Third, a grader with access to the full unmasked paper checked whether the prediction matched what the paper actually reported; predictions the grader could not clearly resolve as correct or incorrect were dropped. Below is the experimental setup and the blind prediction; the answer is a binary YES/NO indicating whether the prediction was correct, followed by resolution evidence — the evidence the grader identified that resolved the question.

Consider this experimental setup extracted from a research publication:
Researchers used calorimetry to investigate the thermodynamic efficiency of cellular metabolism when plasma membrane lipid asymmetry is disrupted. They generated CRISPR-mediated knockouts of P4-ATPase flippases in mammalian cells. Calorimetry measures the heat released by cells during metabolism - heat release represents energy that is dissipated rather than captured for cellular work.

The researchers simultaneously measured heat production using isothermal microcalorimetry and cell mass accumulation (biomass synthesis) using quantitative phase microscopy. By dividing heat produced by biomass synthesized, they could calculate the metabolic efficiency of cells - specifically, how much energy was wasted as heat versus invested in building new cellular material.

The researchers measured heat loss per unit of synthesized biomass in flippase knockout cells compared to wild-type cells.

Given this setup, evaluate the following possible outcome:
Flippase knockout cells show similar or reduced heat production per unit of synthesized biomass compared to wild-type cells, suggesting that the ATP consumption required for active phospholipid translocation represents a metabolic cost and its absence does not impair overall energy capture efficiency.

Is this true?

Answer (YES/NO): NO